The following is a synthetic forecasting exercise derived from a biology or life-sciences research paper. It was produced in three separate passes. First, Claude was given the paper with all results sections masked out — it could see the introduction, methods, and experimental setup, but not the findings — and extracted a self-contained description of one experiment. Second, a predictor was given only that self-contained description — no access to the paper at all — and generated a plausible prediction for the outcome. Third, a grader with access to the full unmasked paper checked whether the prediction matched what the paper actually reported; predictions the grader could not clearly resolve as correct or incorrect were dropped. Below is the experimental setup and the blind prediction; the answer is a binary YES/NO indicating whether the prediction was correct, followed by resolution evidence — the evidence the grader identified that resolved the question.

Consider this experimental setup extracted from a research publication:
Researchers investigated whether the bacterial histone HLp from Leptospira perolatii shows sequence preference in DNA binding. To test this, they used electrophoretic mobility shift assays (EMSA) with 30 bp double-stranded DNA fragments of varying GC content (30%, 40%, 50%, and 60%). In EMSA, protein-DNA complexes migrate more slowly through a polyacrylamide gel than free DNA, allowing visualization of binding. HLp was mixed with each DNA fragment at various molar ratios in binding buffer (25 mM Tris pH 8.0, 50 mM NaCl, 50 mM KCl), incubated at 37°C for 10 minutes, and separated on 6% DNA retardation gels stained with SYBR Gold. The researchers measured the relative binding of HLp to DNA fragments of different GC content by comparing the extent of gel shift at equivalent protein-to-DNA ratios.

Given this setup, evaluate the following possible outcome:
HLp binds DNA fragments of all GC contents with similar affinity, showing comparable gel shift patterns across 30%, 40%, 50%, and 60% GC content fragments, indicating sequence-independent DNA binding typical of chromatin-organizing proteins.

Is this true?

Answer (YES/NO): NO